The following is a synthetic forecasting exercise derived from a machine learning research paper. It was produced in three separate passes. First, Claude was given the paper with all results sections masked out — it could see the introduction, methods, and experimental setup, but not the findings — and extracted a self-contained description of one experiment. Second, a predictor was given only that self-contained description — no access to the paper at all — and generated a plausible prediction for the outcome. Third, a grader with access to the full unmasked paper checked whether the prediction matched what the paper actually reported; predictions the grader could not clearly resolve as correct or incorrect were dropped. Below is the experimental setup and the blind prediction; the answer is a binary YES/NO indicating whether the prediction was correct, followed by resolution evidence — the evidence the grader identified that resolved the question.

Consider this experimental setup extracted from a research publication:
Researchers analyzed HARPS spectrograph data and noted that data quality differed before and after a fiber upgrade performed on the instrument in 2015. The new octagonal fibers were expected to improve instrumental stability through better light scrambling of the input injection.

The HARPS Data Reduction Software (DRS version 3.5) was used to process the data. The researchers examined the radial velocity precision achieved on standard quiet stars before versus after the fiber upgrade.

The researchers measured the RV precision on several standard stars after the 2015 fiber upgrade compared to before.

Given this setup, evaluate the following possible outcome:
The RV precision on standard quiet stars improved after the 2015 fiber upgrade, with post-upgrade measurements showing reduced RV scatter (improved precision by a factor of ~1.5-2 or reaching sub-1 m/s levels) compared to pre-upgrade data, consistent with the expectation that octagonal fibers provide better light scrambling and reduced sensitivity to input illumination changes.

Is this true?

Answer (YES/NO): NO